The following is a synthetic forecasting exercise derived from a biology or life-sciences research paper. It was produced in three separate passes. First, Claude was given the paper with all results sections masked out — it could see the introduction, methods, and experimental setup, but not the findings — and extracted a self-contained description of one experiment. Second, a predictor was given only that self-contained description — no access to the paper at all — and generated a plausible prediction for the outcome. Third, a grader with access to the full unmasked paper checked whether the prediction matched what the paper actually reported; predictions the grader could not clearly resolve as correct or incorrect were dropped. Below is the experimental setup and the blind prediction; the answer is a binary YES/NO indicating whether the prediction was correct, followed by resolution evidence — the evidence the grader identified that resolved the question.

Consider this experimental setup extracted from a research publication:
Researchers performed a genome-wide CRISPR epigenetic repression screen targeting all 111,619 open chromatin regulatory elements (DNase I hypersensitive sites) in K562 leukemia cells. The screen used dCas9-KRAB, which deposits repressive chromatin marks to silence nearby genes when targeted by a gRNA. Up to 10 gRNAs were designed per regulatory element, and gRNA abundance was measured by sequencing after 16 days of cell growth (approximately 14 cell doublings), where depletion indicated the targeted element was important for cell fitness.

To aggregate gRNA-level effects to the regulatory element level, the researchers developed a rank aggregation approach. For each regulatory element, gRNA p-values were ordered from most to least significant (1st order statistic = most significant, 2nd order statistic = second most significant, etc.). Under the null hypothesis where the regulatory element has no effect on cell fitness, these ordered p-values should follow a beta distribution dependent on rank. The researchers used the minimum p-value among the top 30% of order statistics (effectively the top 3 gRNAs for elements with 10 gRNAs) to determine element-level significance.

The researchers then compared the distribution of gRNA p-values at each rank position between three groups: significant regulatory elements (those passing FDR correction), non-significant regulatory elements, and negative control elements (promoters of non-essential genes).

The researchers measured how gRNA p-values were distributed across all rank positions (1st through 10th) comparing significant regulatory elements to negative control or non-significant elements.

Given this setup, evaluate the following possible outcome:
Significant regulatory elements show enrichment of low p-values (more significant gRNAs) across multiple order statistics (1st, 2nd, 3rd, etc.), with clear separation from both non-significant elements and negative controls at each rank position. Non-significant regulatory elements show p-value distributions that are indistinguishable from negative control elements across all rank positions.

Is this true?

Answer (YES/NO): YES